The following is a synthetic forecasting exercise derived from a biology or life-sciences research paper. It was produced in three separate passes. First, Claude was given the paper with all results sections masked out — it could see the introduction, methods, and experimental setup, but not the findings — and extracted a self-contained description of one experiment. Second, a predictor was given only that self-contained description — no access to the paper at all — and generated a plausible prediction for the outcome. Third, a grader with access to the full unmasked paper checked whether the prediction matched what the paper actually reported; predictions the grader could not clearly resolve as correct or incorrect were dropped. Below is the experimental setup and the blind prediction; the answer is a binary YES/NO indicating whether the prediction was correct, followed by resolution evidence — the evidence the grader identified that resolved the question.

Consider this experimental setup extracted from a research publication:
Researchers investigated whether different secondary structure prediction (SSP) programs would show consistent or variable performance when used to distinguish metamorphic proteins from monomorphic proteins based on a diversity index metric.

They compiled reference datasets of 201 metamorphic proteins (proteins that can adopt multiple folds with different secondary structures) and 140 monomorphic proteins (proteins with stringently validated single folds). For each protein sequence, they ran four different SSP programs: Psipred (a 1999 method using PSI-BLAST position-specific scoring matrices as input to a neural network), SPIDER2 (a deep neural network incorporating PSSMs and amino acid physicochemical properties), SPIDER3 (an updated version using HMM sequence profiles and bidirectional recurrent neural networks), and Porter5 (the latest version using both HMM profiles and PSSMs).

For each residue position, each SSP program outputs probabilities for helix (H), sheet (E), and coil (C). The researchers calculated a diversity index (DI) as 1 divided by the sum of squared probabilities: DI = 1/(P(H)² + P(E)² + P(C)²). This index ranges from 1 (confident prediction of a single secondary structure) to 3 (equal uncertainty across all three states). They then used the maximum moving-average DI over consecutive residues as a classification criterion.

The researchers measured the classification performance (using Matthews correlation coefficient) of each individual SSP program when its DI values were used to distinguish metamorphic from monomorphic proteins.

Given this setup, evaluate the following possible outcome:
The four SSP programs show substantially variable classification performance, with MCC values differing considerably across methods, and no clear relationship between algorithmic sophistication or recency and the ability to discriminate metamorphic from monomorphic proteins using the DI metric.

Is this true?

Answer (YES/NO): NO